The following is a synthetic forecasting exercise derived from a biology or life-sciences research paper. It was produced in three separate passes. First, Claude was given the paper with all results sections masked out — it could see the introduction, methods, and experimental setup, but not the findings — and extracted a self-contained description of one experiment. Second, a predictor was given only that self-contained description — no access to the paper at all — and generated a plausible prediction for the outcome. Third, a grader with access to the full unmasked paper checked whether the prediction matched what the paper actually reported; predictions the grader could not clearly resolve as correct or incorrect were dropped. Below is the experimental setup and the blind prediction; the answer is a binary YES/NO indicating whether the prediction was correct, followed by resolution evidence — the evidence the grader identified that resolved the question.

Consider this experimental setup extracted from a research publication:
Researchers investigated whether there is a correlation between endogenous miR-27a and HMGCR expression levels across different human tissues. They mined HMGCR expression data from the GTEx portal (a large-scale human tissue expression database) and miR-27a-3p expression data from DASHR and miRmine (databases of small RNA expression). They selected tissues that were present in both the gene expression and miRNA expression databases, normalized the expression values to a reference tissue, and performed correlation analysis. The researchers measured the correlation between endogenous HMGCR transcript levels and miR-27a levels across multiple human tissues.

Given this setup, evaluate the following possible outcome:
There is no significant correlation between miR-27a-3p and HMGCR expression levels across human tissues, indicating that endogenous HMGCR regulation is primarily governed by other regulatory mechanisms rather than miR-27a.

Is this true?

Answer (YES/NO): NO